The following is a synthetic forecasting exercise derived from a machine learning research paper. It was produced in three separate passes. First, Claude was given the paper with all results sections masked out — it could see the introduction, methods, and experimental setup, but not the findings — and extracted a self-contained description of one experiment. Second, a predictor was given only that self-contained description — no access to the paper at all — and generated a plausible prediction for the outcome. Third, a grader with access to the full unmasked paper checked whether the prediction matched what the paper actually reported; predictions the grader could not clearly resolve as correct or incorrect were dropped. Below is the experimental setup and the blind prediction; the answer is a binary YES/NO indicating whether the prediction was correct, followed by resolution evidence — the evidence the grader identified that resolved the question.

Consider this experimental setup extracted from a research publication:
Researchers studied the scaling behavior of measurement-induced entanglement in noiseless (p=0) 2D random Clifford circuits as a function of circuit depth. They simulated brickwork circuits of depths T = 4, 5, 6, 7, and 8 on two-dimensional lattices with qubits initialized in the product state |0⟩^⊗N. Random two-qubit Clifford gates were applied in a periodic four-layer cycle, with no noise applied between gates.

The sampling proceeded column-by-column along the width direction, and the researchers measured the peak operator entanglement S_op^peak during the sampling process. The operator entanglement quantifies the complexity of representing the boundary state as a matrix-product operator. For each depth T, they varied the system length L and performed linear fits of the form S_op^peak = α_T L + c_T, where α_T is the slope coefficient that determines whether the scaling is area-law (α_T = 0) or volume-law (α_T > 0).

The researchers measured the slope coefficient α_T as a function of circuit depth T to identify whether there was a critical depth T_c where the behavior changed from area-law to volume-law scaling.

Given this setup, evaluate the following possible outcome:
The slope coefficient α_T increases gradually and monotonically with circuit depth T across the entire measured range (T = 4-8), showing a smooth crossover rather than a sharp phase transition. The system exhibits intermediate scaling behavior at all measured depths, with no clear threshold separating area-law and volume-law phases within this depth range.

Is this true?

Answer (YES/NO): NO